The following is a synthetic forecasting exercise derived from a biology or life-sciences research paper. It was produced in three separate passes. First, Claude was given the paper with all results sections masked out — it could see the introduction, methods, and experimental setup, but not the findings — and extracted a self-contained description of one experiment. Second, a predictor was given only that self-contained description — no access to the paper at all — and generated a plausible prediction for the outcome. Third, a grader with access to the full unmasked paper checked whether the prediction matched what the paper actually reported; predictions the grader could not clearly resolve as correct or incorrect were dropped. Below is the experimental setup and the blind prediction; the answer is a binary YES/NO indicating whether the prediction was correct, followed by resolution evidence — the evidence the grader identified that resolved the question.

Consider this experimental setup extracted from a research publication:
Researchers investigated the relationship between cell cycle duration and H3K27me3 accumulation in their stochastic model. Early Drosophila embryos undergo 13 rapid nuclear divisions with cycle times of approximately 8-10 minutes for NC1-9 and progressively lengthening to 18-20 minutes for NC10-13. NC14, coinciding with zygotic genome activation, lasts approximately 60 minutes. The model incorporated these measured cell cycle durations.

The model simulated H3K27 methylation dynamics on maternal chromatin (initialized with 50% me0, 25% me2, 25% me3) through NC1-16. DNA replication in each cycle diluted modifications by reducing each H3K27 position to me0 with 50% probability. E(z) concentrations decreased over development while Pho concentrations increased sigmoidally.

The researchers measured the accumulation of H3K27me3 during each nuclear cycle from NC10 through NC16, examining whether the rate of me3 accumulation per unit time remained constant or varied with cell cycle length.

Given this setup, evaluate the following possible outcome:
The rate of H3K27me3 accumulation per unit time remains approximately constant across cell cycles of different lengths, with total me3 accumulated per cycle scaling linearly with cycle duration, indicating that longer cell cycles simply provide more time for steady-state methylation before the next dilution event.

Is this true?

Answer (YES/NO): NO